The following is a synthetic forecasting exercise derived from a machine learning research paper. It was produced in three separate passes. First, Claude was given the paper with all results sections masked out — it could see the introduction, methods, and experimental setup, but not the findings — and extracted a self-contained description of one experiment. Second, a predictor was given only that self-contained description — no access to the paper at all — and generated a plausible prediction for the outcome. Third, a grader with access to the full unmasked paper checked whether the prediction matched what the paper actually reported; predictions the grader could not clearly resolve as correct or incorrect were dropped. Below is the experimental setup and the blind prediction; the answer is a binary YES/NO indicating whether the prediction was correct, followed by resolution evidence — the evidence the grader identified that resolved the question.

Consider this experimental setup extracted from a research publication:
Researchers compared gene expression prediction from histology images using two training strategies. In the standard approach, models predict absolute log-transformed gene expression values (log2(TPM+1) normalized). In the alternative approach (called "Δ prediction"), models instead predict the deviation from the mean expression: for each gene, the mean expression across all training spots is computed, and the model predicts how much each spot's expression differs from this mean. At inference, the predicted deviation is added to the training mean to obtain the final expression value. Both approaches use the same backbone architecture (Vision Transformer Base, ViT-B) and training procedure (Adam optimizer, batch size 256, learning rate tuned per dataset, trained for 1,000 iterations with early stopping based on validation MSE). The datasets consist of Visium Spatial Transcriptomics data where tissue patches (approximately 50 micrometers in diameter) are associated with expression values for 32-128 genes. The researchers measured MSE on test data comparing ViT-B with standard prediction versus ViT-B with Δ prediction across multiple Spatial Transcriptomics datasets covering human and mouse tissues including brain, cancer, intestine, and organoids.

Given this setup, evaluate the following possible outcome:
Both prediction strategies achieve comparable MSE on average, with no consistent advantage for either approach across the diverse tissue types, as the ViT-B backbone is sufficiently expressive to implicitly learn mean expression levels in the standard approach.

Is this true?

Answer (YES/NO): NO